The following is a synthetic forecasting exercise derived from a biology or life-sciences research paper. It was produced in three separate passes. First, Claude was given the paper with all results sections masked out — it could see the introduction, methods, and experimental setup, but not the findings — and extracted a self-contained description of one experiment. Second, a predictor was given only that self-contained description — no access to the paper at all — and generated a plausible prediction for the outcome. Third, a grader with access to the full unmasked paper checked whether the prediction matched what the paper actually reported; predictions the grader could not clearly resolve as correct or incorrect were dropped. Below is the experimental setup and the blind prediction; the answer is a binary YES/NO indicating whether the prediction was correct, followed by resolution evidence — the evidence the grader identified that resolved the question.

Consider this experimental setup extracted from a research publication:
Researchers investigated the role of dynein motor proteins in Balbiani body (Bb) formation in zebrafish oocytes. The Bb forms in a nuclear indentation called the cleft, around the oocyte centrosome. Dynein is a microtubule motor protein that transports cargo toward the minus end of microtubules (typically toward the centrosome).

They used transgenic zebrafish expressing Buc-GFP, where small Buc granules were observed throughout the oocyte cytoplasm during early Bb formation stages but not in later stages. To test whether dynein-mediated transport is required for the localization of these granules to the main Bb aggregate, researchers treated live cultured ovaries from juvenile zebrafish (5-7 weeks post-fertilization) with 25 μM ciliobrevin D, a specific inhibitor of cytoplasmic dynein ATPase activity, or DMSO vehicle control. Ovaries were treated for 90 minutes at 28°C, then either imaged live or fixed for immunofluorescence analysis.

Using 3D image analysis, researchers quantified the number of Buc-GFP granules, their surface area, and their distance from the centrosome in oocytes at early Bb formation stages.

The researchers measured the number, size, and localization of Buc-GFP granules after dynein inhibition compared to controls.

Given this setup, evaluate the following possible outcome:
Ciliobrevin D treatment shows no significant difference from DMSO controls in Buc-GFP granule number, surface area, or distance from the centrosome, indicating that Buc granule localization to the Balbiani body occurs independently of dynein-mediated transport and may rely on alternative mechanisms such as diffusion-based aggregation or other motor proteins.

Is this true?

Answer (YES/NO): NO